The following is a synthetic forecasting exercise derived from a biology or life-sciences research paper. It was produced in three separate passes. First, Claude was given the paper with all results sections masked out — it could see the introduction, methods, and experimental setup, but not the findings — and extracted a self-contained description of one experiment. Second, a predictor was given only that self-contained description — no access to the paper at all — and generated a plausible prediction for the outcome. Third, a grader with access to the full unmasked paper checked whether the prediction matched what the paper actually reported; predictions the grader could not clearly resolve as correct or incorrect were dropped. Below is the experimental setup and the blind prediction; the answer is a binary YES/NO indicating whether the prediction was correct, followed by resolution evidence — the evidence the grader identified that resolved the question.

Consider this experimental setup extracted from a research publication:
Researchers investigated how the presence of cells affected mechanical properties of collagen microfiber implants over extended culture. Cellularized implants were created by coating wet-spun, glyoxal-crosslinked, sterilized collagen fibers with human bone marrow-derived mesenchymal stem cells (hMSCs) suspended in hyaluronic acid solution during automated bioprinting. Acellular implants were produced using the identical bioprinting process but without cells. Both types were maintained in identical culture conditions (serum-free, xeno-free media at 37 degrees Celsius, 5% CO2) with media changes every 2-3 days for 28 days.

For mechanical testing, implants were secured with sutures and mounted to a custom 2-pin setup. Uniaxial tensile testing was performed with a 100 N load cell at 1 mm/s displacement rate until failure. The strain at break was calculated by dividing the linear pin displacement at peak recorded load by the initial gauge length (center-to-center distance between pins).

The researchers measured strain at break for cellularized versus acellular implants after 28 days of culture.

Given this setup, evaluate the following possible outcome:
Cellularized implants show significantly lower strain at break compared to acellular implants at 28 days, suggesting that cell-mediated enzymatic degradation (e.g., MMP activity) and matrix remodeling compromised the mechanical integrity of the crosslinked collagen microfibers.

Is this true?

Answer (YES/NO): NO